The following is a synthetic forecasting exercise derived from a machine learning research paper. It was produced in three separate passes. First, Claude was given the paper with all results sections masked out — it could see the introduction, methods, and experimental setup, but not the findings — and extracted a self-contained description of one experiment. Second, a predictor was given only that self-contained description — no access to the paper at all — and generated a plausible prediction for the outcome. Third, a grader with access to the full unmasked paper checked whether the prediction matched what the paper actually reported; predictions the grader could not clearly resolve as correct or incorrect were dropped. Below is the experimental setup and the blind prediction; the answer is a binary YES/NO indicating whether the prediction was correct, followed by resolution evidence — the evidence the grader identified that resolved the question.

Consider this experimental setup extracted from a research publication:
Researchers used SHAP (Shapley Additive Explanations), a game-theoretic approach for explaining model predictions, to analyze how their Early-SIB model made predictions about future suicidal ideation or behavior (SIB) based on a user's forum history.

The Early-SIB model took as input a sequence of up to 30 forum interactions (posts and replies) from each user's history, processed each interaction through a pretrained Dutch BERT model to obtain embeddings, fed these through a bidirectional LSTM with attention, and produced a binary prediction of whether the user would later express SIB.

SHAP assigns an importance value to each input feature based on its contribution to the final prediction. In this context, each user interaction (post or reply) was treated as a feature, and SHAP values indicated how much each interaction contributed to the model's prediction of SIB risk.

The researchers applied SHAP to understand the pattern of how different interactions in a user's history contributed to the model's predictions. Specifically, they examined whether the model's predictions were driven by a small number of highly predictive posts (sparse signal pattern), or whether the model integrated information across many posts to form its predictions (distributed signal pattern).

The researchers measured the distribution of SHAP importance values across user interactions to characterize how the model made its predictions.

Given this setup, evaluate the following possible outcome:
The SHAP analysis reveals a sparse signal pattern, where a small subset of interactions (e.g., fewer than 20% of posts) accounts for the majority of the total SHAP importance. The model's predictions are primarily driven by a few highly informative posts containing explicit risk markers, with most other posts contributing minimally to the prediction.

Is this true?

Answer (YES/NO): NO